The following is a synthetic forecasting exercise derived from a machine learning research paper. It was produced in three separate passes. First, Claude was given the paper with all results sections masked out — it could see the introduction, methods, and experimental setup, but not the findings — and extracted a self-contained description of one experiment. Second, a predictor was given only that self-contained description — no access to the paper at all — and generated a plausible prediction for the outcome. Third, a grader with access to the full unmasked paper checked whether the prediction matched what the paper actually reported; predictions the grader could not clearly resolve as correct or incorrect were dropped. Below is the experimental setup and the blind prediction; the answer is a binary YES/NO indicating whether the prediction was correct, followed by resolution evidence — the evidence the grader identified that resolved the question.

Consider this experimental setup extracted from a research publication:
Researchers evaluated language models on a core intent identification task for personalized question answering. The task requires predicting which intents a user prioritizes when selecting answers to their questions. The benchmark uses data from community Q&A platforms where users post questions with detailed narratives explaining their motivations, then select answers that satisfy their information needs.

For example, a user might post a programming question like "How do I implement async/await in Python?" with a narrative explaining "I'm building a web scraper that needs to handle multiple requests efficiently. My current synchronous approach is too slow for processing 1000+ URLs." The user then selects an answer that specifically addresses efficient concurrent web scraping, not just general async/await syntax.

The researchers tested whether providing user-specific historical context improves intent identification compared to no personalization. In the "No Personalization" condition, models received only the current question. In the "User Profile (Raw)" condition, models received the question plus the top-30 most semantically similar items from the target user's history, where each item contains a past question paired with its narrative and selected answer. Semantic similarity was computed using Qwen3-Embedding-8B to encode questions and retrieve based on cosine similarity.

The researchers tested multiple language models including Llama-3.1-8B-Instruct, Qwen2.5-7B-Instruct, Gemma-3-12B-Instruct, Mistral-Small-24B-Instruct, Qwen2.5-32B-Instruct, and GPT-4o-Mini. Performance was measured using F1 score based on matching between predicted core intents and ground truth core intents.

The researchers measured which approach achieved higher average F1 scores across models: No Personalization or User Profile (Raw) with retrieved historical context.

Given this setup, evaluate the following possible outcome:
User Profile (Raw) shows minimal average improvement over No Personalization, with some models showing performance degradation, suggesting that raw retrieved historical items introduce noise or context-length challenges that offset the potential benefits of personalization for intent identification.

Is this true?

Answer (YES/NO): NO